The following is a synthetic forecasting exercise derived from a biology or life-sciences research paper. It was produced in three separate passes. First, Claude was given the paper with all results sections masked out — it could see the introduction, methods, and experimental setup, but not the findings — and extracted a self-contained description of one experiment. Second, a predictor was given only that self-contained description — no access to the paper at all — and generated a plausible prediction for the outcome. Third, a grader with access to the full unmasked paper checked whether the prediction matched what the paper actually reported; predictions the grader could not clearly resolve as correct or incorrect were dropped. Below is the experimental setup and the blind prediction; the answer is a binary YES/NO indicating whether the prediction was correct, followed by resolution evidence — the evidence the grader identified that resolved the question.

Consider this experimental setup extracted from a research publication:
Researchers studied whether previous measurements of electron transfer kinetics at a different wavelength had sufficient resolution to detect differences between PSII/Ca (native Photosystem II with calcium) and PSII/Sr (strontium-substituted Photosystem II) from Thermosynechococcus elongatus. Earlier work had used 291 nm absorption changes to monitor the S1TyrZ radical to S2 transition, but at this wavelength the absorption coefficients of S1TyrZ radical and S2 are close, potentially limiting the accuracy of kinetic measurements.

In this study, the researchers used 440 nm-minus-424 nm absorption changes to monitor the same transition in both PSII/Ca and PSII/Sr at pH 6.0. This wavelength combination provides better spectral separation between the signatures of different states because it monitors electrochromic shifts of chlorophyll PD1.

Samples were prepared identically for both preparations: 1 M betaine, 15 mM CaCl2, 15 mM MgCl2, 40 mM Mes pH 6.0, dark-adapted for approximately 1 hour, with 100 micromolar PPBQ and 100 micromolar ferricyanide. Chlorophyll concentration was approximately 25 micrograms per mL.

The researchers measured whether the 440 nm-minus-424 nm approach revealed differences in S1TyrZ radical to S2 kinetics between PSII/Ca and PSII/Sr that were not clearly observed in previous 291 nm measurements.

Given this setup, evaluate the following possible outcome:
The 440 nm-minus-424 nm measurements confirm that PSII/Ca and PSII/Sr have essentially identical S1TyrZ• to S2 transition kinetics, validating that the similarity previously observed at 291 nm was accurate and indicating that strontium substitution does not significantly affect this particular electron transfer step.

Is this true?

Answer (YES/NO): NO